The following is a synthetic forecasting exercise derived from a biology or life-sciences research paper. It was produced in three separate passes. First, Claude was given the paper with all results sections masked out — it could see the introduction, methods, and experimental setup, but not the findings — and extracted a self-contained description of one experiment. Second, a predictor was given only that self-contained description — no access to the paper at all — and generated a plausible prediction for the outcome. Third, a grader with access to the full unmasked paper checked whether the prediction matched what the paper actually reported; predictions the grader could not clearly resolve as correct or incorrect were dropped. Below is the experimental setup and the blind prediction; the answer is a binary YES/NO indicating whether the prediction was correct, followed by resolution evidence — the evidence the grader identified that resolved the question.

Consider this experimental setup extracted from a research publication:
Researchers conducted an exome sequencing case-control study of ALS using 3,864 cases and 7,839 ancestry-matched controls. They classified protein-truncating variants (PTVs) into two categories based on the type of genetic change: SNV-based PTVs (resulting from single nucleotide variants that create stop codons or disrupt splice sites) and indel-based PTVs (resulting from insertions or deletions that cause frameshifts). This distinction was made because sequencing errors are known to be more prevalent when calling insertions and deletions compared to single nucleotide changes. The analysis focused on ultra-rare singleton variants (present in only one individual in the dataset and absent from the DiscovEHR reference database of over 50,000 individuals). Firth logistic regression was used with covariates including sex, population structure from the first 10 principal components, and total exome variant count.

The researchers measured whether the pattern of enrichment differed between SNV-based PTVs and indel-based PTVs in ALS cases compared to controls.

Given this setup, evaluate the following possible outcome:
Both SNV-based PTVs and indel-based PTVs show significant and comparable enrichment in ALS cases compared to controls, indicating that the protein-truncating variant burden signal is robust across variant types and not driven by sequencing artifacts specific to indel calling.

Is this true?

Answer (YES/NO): YES